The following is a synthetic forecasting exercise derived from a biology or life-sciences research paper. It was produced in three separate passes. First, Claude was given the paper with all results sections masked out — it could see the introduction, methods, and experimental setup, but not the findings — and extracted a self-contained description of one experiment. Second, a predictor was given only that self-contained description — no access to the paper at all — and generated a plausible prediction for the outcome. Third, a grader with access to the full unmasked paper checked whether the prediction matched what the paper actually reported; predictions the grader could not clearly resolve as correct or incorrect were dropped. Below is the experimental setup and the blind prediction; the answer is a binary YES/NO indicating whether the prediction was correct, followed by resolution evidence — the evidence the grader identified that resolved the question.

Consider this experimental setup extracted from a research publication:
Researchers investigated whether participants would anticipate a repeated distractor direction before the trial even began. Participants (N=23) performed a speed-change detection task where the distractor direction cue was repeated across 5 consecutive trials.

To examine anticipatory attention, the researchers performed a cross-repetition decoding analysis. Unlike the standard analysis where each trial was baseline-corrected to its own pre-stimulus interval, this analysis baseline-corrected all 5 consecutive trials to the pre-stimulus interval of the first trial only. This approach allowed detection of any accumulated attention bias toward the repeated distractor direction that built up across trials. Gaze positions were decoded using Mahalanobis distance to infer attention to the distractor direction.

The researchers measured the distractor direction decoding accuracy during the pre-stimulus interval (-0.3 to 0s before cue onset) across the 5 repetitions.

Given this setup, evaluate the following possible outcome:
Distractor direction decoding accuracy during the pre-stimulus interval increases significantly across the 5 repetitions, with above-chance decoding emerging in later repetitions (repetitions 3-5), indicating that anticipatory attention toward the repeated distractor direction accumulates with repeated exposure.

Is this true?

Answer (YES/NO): YES